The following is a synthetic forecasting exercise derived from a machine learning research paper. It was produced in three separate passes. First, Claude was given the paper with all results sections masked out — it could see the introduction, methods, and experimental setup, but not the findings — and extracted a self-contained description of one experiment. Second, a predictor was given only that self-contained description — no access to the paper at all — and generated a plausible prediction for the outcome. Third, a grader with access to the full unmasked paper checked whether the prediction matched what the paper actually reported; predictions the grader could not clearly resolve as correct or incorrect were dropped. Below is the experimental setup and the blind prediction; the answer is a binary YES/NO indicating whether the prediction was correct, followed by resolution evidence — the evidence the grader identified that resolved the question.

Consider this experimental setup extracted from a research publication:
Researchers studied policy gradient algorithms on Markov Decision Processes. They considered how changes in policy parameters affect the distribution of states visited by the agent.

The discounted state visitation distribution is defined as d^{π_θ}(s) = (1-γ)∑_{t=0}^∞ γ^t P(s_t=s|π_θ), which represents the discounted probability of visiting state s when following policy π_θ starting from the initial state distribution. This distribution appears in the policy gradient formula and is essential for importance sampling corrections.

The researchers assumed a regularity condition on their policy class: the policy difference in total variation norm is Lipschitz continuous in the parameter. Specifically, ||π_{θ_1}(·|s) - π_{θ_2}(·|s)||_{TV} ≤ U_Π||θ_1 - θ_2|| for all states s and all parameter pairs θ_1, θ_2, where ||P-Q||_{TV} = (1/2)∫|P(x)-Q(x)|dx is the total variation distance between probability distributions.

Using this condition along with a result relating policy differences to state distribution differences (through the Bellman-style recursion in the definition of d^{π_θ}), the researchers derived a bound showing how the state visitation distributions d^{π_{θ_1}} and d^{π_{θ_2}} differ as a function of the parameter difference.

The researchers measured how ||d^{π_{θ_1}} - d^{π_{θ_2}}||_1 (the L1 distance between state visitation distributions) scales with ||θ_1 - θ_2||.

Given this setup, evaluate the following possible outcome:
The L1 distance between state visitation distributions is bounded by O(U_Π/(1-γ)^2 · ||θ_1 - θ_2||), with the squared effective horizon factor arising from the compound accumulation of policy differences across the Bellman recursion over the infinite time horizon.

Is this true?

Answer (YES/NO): NO